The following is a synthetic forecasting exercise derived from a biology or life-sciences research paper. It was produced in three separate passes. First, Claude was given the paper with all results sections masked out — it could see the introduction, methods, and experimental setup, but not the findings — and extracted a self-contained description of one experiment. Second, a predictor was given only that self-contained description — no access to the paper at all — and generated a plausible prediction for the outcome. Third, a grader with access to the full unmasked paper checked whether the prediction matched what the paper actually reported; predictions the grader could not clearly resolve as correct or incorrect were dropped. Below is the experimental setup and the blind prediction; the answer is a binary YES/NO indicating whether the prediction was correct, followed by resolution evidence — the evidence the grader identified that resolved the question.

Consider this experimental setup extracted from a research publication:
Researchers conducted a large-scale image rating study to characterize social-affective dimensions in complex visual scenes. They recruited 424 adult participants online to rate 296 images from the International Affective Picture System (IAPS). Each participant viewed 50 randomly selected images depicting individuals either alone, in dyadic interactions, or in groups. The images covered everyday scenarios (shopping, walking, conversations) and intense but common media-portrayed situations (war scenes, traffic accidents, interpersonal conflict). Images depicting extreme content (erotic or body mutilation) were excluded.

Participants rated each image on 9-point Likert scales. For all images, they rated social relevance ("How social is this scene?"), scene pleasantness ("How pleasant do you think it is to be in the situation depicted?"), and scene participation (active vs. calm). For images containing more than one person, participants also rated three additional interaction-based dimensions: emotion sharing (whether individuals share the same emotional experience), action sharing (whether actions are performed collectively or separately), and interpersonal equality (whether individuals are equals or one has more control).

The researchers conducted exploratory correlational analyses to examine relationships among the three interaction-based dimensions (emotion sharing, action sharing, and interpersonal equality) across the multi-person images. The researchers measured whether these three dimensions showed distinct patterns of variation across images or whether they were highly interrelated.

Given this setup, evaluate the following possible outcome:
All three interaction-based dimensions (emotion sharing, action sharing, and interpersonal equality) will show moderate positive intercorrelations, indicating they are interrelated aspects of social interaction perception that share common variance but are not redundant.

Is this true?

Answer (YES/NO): NO